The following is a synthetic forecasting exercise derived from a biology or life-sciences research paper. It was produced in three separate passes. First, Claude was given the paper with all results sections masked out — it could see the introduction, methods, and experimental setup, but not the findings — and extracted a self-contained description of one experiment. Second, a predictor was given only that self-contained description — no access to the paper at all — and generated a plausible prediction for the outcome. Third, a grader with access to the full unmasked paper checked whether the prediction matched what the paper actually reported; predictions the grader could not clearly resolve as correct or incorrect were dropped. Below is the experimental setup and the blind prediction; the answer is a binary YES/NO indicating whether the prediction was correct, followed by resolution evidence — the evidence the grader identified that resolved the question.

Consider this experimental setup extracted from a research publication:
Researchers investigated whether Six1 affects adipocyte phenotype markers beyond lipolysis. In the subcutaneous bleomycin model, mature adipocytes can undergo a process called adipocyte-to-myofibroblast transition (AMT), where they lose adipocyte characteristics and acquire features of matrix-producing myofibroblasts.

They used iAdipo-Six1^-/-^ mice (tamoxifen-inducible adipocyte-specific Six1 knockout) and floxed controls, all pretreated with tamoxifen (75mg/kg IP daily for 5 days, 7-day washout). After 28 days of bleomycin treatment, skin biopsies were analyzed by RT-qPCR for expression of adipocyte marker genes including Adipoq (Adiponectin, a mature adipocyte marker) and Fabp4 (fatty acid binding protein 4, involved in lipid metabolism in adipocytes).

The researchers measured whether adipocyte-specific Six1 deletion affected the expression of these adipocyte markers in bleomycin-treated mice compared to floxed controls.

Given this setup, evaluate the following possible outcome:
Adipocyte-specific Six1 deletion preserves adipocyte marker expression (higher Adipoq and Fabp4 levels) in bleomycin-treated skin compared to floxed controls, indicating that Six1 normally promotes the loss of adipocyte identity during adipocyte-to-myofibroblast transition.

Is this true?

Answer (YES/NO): NO